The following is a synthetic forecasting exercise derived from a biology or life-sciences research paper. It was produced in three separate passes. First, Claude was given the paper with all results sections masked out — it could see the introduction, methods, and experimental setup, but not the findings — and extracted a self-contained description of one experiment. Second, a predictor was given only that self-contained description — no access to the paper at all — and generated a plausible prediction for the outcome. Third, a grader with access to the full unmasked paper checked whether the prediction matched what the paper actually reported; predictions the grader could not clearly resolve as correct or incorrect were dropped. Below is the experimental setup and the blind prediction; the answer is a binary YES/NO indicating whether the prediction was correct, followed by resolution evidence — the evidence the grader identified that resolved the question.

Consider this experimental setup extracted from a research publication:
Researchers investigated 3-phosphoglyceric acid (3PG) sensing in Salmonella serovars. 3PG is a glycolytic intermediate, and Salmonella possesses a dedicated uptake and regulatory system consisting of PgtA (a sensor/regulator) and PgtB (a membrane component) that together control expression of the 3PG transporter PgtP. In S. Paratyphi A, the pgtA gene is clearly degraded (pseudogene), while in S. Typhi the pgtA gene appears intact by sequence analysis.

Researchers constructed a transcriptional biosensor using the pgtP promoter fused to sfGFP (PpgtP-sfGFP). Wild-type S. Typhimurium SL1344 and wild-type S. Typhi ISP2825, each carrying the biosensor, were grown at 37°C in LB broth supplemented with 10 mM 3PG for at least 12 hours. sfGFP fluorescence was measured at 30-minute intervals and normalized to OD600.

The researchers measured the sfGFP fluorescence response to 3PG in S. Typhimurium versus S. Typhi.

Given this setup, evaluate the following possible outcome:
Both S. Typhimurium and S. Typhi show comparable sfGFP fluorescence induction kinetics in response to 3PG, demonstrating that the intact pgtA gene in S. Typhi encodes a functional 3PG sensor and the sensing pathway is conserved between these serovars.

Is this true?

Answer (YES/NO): NO